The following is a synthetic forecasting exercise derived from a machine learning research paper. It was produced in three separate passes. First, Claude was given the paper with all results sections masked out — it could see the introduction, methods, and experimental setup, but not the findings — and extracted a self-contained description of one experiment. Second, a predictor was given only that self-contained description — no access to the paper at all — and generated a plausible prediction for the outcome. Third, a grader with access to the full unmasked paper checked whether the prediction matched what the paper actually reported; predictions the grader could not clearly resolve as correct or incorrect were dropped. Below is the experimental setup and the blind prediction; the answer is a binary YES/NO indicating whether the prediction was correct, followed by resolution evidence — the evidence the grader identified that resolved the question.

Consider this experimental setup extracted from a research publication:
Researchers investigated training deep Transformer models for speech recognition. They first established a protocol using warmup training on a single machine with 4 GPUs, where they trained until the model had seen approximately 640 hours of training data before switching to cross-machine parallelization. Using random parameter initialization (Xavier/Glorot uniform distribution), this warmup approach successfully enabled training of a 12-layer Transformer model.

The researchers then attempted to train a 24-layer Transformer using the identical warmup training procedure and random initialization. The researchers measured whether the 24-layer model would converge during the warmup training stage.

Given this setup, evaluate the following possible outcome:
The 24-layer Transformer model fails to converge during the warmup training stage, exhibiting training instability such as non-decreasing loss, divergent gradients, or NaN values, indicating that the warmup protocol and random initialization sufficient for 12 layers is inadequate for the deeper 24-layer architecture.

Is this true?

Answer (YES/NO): YES